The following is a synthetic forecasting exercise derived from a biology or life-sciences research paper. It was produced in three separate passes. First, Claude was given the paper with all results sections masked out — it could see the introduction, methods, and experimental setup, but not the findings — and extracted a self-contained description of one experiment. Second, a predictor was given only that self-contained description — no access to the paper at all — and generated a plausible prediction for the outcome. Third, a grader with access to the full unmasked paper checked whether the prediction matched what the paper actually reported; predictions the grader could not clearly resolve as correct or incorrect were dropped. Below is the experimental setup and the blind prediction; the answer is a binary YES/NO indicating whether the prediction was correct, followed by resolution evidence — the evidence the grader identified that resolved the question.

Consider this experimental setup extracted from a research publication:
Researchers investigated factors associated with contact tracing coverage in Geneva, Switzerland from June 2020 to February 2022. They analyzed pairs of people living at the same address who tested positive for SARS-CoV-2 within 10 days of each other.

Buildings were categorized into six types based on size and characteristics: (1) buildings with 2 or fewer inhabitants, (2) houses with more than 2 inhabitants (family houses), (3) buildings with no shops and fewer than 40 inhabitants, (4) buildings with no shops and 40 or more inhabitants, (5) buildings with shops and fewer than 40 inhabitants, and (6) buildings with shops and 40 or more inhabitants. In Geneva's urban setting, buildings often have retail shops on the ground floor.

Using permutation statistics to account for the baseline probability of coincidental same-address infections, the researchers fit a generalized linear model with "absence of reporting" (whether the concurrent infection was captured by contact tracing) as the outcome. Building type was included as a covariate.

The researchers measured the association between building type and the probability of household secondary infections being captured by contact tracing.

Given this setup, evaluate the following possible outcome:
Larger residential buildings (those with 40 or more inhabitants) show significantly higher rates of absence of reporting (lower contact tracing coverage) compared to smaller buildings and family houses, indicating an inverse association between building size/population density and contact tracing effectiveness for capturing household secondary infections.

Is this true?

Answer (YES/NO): YES